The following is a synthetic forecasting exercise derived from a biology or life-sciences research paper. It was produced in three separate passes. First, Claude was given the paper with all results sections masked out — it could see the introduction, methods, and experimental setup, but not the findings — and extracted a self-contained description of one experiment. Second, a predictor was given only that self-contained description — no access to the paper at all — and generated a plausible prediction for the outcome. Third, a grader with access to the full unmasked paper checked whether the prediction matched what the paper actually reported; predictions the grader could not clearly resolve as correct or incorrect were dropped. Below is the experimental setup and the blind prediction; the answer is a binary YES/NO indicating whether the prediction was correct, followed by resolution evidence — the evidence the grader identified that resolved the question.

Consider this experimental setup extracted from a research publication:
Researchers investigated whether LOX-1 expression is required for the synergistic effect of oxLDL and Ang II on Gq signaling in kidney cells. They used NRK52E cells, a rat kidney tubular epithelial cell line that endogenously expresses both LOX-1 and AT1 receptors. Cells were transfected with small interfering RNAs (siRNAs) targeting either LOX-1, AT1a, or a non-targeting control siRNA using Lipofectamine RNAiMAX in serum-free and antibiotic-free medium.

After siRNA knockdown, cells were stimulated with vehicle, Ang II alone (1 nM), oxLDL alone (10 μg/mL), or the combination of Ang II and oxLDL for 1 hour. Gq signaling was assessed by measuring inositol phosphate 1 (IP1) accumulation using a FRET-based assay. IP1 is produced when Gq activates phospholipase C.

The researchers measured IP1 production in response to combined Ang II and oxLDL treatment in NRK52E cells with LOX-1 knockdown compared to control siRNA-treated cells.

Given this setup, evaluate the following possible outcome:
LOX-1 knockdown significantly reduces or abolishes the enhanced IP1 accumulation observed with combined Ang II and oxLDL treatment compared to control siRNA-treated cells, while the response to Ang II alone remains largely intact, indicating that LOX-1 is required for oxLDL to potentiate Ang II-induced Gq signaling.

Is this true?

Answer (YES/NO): YES